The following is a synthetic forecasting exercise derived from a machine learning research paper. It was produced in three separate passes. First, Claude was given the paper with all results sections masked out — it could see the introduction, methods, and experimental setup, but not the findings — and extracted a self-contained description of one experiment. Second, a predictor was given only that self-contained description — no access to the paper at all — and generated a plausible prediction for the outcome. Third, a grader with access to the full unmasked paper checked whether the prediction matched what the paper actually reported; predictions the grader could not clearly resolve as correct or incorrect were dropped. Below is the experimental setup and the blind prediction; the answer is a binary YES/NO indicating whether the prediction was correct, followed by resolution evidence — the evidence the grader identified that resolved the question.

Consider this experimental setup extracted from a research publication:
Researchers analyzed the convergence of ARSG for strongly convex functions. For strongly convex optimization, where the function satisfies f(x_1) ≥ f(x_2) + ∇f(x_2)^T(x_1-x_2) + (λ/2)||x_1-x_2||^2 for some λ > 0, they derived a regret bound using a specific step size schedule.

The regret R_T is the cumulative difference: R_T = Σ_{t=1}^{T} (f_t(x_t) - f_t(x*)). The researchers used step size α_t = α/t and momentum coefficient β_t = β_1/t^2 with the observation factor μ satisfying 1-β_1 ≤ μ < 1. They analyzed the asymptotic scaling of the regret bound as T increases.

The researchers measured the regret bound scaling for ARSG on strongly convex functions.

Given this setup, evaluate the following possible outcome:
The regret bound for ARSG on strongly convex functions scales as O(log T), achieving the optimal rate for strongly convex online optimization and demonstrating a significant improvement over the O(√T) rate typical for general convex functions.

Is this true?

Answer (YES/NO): YES